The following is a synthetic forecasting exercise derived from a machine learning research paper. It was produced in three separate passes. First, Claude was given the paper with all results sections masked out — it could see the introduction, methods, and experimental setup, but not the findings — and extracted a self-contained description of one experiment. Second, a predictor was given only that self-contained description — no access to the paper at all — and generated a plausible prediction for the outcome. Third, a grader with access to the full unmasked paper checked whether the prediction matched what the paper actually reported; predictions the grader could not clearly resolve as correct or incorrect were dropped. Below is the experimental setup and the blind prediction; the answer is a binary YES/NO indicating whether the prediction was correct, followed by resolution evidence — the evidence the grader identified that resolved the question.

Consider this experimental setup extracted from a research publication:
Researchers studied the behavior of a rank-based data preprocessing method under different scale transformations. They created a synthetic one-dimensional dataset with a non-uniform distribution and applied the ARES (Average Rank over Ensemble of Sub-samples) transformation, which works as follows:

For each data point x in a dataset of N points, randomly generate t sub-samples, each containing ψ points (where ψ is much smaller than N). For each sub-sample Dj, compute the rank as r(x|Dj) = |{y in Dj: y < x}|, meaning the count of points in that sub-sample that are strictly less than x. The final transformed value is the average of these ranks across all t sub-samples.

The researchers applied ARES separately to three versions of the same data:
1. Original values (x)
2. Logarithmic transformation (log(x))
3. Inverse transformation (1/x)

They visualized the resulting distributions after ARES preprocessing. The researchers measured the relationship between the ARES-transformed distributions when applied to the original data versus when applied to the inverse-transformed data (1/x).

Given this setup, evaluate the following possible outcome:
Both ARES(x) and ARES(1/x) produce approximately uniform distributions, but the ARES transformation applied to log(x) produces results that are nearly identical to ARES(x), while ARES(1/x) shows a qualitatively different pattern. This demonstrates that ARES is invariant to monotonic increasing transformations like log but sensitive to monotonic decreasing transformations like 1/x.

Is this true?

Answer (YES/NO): NO